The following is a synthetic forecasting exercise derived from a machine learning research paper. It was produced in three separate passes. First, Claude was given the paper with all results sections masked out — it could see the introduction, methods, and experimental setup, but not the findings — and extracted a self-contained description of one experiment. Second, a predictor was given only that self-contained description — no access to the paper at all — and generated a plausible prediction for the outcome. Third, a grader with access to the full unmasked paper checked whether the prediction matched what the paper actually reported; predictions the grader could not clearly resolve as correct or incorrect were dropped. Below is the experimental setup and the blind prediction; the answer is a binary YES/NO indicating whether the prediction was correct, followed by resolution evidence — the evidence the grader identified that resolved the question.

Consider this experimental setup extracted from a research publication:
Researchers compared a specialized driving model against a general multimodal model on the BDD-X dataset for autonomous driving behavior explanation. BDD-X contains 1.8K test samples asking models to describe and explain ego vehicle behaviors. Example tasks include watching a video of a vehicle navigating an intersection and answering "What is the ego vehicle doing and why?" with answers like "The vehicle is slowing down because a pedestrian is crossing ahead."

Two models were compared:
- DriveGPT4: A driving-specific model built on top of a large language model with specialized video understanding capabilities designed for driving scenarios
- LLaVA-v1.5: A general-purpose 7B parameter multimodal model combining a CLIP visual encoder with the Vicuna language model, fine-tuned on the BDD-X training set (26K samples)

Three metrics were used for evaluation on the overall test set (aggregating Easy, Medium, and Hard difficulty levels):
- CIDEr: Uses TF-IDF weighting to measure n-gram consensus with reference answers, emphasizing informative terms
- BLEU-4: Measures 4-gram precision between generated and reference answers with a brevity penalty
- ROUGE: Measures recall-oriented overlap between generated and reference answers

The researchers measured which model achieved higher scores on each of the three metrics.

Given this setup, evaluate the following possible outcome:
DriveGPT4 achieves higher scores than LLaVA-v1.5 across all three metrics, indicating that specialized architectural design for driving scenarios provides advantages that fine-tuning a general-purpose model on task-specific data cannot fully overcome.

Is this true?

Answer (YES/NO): NO